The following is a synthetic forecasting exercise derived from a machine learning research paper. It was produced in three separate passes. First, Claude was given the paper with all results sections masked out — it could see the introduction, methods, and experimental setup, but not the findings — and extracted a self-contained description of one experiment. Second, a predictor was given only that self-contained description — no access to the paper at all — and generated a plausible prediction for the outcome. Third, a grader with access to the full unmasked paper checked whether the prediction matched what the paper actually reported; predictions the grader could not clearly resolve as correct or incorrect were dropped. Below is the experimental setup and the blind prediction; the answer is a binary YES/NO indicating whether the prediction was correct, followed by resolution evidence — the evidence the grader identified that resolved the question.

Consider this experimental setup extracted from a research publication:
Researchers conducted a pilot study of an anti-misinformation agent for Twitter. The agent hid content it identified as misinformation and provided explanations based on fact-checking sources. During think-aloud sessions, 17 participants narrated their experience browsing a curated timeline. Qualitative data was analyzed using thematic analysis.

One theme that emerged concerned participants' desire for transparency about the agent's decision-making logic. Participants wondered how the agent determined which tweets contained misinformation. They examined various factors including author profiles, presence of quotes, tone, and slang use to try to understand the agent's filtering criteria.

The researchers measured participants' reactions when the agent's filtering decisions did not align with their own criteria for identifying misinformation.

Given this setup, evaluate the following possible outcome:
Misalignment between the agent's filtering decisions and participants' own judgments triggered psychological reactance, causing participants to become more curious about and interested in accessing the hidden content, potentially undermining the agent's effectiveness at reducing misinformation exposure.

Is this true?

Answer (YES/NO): NO